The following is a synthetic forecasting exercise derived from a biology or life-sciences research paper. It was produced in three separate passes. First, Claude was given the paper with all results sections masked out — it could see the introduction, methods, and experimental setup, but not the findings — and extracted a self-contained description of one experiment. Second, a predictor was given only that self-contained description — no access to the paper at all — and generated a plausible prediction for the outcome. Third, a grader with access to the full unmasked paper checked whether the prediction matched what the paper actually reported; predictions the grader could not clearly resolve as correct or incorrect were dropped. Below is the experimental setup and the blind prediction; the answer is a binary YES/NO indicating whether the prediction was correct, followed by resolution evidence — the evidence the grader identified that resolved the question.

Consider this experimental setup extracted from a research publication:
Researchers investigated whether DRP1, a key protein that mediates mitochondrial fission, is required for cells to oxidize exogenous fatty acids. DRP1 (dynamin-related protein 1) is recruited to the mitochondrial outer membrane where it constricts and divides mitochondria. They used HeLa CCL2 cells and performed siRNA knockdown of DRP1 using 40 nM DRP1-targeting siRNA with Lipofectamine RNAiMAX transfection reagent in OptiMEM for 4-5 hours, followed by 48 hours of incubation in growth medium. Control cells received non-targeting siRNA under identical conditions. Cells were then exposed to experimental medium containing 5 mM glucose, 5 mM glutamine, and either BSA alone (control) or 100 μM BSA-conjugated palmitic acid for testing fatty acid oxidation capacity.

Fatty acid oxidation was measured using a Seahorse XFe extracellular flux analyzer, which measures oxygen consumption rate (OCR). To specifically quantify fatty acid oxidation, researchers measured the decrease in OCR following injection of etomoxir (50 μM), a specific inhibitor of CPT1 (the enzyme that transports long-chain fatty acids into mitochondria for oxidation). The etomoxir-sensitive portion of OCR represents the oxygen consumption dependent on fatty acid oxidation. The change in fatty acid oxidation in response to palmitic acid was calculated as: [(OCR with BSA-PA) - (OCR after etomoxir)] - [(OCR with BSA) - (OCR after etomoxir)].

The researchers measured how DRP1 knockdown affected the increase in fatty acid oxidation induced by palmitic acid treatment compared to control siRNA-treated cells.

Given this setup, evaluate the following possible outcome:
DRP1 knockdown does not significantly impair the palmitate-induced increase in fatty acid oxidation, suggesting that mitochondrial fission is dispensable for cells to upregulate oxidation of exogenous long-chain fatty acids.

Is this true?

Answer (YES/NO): NO